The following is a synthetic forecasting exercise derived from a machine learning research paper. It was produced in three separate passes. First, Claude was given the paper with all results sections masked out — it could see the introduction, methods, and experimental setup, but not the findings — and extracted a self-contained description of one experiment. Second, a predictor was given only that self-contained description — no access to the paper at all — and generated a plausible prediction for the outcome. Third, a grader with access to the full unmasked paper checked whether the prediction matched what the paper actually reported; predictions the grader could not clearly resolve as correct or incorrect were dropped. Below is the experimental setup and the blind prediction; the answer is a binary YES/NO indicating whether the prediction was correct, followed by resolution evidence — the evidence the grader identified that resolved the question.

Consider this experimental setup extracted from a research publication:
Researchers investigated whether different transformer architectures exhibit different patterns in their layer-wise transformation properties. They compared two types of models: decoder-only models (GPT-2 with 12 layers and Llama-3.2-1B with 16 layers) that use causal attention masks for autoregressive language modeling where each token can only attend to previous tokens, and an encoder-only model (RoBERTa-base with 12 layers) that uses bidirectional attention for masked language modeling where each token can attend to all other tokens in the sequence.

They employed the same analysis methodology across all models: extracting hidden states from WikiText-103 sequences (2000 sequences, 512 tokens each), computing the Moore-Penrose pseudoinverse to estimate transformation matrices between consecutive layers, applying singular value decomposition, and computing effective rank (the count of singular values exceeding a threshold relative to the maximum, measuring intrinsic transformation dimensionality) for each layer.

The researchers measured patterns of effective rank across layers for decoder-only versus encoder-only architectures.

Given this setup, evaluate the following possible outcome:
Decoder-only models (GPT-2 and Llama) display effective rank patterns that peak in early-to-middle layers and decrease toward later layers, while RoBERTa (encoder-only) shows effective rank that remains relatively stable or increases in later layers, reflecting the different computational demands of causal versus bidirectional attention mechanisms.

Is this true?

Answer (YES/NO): NO